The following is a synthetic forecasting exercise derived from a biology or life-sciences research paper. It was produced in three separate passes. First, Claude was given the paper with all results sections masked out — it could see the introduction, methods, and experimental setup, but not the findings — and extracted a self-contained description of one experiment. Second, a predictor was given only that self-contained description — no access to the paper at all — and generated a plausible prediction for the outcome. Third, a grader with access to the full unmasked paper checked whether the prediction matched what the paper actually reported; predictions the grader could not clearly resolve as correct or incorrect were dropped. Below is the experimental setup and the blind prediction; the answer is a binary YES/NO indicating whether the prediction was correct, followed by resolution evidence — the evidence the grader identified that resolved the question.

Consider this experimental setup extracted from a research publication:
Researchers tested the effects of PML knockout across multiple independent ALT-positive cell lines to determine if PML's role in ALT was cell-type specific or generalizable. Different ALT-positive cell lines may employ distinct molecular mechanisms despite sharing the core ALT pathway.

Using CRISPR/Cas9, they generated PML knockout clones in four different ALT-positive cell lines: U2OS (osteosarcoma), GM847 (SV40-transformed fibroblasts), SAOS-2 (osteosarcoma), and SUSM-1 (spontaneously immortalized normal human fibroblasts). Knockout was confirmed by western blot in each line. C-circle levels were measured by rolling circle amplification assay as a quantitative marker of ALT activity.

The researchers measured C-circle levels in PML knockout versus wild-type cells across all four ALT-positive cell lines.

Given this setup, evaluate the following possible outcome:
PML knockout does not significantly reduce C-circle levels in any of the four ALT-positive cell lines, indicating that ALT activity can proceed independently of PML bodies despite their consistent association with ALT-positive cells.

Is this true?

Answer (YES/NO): NO